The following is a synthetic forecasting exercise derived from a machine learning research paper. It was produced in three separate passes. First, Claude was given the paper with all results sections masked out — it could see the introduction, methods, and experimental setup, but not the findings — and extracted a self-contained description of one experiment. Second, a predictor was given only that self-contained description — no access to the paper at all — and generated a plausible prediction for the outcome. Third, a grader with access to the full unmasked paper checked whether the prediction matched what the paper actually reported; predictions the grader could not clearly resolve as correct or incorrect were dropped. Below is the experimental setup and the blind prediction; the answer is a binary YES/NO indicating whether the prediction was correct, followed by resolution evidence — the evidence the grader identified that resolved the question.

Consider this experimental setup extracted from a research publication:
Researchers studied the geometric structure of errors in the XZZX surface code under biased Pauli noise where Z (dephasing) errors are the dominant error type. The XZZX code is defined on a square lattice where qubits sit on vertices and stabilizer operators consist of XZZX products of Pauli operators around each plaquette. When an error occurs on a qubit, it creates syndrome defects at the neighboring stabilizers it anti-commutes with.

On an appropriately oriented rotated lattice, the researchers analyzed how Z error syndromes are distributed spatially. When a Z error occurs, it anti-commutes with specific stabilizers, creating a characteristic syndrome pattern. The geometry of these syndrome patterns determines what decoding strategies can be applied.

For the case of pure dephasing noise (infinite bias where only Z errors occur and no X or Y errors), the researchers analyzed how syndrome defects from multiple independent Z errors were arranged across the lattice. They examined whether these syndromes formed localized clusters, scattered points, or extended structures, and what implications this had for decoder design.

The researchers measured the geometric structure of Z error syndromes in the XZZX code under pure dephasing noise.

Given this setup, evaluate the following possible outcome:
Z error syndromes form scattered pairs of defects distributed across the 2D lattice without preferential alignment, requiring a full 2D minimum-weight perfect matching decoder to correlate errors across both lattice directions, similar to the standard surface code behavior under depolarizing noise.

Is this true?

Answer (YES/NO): NO